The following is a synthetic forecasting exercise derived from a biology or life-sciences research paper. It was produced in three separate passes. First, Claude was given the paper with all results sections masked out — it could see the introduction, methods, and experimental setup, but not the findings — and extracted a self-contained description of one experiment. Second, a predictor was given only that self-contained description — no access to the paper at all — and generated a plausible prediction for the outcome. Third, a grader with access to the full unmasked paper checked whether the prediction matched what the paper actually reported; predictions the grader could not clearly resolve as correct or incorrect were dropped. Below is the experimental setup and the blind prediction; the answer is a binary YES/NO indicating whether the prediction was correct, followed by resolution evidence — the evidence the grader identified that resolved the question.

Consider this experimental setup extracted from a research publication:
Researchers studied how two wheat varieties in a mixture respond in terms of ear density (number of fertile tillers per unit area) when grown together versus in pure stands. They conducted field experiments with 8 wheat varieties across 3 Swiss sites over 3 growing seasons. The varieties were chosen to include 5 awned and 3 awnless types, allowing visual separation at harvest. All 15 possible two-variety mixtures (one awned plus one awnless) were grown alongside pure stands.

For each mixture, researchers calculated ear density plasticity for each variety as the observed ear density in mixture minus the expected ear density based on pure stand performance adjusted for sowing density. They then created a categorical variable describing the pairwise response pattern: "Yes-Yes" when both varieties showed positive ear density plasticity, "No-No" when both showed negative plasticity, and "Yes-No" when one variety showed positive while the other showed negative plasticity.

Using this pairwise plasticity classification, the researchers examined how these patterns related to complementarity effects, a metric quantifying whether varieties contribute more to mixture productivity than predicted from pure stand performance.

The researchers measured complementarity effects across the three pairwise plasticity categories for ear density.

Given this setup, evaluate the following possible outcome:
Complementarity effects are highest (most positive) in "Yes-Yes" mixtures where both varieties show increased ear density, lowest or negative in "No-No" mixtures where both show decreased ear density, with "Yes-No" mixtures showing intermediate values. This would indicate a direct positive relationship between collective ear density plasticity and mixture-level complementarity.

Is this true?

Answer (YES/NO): NO